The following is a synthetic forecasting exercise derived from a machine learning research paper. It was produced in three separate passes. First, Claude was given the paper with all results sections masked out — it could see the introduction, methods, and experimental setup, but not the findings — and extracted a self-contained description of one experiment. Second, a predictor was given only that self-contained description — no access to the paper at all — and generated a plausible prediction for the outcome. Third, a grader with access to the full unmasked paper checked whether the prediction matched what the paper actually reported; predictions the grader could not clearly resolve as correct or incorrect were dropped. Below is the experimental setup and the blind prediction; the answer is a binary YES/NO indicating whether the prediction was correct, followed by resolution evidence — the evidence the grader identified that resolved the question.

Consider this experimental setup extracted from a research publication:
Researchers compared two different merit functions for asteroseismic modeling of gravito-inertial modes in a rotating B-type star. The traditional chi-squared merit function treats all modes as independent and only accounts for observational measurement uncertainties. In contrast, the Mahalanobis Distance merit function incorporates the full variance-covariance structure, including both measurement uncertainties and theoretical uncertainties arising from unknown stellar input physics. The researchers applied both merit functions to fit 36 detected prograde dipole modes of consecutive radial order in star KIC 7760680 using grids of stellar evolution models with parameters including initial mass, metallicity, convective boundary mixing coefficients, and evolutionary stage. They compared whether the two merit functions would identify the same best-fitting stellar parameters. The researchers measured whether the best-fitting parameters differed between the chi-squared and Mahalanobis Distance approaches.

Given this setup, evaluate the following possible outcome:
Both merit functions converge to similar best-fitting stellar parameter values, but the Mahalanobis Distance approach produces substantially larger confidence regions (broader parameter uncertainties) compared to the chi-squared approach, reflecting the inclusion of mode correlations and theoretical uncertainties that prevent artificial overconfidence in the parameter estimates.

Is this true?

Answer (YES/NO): NO